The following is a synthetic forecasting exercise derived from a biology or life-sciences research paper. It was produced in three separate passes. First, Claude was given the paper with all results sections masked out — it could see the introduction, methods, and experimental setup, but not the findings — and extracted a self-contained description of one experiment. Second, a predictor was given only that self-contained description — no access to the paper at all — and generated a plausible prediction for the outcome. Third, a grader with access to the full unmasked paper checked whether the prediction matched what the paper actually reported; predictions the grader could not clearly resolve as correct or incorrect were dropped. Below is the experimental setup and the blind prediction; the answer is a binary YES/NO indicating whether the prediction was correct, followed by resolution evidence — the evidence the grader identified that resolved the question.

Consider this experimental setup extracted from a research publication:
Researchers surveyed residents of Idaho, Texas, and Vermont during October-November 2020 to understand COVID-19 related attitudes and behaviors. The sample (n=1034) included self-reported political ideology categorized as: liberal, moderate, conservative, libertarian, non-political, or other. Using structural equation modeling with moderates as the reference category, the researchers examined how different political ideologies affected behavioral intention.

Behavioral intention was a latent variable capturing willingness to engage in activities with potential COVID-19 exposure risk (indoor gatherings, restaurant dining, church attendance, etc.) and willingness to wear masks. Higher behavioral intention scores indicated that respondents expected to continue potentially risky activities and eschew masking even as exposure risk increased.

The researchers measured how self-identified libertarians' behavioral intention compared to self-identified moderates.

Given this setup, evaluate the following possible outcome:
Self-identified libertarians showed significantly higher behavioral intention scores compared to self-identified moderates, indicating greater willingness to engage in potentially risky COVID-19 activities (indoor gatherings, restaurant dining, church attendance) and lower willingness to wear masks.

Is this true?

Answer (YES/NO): NO